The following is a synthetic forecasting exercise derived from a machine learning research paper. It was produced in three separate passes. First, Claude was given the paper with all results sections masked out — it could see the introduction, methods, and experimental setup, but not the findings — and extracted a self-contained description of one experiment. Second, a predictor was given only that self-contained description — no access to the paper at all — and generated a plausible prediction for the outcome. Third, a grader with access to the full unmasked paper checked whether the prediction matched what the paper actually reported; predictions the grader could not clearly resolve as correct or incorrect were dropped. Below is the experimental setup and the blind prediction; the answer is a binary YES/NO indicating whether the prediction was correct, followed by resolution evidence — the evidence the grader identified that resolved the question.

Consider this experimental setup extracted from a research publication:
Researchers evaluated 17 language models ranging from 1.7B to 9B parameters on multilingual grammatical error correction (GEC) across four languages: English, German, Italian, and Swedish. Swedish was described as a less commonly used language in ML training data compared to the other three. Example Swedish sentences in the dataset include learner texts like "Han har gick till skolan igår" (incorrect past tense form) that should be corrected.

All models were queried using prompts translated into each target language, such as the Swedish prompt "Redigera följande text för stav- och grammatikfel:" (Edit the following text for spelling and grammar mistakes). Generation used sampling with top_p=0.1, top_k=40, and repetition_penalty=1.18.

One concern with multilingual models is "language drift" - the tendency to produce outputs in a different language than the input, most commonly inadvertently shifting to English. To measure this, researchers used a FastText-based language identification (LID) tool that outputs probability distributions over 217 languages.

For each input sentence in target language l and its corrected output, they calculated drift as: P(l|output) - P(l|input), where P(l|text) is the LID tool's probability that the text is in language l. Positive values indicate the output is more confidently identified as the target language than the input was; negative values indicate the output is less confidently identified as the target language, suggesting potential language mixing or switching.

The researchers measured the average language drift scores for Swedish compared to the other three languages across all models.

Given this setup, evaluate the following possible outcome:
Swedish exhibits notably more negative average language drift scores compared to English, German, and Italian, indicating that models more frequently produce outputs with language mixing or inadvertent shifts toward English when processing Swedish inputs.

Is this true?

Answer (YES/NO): NO